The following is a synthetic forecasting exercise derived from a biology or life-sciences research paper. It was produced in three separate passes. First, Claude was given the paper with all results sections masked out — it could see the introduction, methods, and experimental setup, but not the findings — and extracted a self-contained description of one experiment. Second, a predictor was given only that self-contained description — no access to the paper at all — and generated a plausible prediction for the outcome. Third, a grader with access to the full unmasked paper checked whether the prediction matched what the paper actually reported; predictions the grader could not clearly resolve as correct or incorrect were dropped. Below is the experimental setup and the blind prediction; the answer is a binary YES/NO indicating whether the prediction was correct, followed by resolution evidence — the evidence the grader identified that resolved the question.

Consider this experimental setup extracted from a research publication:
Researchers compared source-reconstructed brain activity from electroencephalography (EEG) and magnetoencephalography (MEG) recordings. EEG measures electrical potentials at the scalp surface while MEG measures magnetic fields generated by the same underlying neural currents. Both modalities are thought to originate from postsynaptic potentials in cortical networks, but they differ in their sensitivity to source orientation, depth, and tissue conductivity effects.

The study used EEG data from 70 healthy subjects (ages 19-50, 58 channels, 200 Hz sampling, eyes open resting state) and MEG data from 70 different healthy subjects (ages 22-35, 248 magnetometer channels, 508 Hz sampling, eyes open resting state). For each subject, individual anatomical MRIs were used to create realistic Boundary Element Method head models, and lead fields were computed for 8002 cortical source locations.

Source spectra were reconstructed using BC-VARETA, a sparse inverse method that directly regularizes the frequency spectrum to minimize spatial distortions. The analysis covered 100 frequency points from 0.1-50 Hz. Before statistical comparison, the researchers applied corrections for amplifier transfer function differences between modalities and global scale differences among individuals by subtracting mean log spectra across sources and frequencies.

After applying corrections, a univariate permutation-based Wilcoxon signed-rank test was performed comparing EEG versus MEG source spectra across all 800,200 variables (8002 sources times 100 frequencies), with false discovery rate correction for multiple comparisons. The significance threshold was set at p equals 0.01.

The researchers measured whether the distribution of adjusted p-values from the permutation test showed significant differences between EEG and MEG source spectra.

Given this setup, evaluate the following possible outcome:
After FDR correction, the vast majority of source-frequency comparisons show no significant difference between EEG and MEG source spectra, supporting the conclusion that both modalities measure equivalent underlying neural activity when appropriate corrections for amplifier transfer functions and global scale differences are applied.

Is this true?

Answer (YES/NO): YES